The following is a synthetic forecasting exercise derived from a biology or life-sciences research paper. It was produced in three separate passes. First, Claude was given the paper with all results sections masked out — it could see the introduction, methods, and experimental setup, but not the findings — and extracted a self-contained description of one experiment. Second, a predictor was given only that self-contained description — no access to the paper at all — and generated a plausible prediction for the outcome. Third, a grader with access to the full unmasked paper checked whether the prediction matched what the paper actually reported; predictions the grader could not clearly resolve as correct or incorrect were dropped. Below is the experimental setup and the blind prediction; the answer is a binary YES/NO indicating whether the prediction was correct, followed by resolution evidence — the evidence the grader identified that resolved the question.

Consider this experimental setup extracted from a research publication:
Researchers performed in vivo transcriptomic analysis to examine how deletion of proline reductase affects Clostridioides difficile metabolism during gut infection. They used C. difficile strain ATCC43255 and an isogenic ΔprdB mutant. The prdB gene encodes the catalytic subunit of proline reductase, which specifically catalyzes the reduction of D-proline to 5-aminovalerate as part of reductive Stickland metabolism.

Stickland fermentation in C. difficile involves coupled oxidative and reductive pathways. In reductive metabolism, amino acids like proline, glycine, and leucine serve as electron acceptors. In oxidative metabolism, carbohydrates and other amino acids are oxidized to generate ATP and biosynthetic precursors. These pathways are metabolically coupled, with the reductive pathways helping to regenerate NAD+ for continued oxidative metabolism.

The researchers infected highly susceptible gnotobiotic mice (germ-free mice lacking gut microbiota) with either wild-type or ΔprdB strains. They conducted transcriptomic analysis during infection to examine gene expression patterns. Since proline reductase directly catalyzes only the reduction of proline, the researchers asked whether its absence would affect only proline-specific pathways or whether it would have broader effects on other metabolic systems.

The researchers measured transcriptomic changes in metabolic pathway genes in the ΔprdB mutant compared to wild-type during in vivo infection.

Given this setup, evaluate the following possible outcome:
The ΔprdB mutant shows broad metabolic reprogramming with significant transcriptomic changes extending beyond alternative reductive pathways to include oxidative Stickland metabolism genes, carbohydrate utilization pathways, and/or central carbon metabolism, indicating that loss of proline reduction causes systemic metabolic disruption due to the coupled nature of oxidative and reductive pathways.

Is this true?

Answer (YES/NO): YES